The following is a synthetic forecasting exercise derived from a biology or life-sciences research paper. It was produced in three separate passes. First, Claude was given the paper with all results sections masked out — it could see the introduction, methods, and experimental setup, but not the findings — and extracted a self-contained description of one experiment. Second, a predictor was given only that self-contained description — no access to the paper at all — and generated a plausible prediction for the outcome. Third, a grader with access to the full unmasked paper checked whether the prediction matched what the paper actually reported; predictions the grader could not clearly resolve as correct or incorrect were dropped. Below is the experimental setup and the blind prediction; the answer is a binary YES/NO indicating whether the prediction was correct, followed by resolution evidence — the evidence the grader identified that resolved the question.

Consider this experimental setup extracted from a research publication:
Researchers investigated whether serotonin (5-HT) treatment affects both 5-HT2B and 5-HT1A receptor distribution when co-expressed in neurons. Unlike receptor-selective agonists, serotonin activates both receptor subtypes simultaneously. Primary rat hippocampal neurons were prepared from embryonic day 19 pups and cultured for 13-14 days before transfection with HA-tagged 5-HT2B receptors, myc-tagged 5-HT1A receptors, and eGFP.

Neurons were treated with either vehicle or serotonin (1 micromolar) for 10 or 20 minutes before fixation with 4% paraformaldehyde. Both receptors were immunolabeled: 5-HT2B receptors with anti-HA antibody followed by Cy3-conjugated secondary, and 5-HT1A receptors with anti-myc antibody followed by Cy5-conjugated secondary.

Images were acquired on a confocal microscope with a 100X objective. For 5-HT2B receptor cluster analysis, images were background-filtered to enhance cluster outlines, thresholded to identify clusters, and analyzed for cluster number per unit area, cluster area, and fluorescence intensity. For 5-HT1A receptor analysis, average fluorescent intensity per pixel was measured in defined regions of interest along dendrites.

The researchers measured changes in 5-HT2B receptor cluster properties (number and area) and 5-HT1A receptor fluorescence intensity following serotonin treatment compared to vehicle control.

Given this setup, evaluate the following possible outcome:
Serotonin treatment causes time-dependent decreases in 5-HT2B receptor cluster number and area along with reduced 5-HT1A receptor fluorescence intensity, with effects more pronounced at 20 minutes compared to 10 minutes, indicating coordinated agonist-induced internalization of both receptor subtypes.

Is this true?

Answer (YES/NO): NO